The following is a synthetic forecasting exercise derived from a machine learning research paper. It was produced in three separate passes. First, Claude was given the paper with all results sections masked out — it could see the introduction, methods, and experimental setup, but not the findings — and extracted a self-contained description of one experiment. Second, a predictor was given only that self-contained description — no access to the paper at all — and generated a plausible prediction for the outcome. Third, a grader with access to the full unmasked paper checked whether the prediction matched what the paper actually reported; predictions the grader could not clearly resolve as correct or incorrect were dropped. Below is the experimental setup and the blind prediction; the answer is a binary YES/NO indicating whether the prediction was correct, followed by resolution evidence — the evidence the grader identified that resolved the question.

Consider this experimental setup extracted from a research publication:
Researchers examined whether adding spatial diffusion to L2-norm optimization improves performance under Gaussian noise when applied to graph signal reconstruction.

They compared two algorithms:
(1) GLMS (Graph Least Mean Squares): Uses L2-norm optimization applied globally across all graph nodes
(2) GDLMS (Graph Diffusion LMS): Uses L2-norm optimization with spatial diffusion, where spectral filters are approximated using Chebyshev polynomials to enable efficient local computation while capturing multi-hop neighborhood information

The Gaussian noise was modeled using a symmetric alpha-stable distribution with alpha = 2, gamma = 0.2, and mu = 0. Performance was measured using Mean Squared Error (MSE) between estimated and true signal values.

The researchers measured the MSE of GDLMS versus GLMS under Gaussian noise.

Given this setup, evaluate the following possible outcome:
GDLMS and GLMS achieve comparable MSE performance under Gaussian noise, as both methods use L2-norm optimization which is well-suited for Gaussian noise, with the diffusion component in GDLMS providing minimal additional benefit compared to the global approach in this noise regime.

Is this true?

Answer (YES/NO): NO